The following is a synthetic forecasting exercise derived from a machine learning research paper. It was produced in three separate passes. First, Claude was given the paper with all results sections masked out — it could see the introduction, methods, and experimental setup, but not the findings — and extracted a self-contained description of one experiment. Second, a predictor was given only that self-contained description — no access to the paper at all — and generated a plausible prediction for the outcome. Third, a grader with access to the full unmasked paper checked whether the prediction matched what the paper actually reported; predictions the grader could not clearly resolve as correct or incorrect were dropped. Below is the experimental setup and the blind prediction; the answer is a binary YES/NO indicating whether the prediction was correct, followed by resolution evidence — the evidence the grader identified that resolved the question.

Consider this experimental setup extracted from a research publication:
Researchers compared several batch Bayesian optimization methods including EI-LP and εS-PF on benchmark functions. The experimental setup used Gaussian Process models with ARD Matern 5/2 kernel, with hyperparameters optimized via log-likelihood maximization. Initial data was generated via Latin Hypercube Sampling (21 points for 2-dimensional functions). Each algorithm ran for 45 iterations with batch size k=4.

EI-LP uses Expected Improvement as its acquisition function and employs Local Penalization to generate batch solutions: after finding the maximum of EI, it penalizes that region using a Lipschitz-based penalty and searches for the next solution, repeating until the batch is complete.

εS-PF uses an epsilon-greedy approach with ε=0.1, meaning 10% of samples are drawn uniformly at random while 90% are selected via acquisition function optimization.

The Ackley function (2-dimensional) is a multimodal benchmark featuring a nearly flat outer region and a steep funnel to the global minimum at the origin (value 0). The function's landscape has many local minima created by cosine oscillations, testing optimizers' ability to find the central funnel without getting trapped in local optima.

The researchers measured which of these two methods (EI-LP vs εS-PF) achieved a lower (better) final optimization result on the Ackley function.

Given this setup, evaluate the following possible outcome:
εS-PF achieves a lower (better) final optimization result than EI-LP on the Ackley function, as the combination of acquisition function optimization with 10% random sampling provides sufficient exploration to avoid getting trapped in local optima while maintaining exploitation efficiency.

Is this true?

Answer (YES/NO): NO